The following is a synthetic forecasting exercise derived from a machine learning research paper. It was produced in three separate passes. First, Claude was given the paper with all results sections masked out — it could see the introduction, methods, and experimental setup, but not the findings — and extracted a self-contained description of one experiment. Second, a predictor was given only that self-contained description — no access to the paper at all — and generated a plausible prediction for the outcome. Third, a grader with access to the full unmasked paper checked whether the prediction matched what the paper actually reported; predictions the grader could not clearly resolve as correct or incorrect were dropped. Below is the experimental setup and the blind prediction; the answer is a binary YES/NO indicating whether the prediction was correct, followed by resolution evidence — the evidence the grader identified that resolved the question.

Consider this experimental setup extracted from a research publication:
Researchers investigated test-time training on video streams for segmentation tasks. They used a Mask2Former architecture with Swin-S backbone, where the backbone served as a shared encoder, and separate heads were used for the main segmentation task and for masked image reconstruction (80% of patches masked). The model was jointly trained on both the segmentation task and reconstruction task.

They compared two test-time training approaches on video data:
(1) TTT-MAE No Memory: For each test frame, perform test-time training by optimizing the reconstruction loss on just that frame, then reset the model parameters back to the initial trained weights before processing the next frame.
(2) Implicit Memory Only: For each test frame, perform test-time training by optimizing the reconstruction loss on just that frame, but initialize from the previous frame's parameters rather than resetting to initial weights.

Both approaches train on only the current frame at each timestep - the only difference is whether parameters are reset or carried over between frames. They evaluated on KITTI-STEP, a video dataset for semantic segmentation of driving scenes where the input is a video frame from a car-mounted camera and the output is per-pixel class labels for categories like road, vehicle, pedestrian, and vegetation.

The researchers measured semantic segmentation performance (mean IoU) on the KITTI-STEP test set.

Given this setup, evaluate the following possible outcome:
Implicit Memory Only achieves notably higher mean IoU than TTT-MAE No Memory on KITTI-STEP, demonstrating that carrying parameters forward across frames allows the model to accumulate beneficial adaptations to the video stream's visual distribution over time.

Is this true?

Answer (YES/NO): YES